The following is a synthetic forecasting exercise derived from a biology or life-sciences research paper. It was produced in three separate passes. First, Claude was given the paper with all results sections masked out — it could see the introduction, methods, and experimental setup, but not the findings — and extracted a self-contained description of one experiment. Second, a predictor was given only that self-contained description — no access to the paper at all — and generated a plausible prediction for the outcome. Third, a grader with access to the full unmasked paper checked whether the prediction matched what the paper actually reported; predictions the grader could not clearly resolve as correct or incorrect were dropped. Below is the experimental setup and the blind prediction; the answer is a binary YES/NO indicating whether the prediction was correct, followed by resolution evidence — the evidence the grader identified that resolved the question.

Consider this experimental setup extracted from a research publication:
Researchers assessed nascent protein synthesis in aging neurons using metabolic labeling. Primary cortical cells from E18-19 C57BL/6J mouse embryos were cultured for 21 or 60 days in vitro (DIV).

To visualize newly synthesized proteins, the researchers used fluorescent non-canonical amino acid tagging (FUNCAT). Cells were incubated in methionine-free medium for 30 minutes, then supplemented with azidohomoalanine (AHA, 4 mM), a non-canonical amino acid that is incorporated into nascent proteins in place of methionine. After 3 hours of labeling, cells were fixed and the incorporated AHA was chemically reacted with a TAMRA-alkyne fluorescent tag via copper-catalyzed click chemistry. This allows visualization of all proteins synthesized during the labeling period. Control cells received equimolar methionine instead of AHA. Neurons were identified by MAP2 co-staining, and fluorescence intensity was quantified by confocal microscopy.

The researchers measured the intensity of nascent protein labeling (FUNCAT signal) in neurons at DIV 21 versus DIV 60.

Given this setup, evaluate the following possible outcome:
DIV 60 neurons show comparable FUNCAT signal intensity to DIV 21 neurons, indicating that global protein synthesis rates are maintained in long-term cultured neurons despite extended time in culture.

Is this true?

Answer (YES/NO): NO